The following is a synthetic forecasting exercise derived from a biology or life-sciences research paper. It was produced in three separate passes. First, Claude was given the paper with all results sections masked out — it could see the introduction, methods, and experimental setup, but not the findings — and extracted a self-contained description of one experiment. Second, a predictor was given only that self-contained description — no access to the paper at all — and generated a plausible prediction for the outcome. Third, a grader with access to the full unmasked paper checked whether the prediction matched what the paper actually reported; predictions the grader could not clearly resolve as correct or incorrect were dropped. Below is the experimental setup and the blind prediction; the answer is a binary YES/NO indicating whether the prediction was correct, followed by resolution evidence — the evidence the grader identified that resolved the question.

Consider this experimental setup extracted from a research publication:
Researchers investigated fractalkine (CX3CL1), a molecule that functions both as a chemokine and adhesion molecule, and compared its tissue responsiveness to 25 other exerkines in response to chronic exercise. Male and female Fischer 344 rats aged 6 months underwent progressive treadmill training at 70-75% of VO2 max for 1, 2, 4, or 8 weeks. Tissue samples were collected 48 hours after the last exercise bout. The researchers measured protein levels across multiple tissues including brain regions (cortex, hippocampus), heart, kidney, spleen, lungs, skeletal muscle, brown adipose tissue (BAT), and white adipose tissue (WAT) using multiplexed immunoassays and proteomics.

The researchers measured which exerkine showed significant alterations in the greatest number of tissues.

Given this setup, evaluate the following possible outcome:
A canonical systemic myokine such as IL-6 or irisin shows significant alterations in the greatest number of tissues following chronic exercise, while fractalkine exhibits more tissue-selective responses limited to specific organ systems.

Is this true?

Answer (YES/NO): NO